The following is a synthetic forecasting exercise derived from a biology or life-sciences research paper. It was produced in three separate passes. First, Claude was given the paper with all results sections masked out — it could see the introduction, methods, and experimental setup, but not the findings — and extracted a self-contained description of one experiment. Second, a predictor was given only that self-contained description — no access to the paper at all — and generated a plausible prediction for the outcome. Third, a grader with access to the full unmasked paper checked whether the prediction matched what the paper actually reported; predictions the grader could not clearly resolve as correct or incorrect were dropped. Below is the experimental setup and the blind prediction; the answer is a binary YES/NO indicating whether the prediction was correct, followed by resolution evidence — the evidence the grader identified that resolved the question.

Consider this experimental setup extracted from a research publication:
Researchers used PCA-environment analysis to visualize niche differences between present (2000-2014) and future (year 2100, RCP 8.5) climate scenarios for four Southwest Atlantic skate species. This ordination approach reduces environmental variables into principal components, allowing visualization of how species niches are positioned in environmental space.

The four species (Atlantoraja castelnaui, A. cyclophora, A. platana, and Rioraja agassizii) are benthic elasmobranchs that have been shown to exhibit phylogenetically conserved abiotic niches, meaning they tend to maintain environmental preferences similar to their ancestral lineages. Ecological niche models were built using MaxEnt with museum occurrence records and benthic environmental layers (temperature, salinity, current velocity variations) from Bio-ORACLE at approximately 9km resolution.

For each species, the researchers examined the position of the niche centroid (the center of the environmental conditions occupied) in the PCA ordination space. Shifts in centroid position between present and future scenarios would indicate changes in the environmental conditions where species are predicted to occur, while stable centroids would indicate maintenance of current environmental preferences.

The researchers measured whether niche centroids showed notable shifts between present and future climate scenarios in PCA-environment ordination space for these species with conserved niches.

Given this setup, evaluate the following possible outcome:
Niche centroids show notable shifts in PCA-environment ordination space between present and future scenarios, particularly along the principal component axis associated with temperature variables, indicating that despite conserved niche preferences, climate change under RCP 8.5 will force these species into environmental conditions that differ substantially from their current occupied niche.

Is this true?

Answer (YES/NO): NO